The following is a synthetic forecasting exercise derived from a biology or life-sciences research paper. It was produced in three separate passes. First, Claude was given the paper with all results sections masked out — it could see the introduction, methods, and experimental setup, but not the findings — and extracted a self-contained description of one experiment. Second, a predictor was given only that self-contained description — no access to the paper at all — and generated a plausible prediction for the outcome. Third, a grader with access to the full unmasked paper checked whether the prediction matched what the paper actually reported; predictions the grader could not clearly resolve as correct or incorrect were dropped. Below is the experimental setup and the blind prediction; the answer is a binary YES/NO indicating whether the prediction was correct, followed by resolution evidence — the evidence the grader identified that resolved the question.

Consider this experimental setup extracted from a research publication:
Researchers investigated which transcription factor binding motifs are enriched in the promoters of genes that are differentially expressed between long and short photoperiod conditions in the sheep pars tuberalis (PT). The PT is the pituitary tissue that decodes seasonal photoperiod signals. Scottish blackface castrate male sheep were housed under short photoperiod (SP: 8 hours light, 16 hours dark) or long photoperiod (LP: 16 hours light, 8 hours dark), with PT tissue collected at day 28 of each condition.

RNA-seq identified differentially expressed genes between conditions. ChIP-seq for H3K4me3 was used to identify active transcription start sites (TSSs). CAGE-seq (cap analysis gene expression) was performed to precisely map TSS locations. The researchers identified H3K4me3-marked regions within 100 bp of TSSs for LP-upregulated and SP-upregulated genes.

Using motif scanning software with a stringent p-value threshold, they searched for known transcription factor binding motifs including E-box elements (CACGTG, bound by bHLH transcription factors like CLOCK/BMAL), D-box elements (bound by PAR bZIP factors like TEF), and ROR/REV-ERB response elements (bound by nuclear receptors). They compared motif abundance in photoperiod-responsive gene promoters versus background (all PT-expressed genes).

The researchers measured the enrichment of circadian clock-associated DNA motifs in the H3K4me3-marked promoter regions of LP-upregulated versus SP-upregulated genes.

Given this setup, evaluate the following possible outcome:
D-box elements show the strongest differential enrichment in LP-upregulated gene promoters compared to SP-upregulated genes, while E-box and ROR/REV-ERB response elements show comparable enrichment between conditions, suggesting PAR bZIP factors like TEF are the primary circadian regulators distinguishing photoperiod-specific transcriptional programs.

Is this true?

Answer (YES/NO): NO